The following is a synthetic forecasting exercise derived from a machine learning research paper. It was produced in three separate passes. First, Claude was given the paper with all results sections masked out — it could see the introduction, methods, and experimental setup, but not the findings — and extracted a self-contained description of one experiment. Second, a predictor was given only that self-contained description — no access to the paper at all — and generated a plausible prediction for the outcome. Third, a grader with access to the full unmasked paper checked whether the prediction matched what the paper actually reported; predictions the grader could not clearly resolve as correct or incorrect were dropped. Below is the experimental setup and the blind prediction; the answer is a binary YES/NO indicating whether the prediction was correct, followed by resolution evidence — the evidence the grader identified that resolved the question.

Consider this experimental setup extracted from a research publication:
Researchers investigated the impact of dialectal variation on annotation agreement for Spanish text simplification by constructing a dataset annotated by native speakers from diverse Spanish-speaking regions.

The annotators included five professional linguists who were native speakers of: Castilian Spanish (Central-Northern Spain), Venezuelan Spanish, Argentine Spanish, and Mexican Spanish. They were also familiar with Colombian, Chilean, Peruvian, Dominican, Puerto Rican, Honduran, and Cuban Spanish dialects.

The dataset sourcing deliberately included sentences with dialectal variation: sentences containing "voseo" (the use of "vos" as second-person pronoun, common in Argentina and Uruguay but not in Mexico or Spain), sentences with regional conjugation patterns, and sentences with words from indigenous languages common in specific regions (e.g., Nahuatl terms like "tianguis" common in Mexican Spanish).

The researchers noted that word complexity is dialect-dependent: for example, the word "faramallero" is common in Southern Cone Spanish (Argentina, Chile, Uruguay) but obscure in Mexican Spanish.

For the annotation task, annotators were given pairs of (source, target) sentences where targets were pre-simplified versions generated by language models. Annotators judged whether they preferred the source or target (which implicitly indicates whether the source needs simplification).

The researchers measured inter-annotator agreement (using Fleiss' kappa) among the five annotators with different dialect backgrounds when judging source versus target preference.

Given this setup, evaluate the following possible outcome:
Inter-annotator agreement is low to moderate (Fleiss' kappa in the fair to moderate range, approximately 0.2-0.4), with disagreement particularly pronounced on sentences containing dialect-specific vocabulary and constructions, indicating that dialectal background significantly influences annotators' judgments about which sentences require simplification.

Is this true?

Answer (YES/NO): NO